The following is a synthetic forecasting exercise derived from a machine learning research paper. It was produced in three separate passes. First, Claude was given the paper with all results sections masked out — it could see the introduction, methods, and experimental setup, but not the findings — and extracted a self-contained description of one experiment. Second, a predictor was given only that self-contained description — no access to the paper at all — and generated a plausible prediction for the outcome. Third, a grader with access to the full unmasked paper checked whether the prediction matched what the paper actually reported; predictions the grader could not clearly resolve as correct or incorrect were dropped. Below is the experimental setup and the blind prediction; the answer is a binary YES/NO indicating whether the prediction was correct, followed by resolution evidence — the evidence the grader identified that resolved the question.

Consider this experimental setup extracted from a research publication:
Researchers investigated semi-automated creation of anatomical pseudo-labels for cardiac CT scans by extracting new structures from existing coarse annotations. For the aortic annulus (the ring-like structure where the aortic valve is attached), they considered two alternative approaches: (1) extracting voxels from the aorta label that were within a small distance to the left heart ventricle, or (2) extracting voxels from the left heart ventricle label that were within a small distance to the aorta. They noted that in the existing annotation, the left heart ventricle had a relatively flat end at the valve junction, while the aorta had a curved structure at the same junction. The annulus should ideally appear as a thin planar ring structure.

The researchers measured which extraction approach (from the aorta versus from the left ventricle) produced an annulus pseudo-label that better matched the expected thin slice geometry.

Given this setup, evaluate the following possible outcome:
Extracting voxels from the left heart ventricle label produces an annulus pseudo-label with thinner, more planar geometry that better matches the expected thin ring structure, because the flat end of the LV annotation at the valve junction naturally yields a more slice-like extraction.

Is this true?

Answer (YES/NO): YES